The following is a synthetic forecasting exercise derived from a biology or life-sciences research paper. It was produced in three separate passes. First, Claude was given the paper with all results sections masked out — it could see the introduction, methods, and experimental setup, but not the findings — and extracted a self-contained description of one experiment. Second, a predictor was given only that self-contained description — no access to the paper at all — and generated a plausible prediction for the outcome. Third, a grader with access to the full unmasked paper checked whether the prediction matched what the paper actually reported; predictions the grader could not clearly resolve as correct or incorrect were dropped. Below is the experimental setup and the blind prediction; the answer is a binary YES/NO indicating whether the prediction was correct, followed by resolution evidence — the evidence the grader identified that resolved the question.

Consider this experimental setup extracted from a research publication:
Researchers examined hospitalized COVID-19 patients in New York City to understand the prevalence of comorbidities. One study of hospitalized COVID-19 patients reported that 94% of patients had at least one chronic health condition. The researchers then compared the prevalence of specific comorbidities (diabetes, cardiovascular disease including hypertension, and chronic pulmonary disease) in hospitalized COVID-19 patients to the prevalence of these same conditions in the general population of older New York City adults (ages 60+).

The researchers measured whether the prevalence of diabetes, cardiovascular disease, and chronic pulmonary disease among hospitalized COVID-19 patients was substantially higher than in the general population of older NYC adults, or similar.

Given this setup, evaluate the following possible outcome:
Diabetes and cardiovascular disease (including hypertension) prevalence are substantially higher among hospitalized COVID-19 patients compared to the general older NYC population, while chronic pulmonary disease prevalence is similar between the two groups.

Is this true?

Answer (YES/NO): NO